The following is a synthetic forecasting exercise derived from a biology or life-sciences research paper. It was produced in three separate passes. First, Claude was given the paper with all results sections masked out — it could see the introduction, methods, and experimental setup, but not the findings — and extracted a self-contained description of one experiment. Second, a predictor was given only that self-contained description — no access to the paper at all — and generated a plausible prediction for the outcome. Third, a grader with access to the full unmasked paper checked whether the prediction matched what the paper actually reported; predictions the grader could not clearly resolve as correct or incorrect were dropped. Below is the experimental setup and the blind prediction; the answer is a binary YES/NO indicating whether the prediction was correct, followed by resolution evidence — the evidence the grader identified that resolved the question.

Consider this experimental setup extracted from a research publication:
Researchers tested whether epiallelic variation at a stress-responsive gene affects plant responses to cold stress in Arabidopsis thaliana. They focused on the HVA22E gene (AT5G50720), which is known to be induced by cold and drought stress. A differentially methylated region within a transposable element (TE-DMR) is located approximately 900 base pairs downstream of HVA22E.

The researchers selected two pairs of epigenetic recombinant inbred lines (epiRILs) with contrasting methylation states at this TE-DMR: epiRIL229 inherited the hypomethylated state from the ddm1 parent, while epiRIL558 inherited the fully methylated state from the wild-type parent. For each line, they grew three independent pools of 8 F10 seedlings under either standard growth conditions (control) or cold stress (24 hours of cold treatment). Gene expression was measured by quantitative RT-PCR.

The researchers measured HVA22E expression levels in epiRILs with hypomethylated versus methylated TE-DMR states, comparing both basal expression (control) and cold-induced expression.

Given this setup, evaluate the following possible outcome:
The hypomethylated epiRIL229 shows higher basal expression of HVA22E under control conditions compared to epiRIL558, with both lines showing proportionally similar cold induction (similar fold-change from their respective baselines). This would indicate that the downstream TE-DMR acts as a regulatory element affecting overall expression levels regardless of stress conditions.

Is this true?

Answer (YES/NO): NO